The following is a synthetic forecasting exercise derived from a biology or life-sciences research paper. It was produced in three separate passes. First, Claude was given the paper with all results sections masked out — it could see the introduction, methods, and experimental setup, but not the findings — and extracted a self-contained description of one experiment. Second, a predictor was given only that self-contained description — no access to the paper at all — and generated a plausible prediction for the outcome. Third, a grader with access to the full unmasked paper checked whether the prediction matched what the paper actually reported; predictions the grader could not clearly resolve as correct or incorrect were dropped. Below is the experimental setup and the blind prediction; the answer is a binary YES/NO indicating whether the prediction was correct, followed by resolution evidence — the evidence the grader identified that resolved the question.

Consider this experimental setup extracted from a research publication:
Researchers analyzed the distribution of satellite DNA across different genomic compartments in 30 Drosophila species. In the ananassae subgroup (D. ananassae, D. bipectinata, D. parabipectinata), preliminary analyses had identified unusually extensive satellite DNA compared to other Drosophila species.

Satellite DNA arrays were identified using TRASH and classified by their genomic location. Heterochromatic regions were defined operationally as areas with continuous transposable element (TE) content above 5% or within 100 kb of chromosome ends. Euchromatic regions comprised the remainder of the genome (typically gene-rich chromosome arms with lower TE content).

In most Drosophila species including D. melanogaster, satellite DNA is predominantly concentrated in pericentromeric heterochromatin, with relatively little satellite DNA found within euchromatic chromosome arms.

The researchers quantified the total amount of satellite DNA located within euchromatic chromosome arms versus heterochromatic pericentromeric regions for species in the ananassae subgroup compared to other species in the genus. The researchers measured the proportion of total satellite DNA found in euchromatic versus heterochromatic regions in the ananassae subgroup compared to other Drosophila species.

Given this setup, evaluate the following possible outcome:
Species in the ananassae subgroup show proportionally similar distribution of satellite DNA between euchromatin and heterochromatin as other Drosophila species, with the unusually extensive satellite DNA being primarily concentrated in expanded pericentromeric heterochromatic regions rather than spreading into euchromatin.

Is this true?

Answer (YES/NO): NO